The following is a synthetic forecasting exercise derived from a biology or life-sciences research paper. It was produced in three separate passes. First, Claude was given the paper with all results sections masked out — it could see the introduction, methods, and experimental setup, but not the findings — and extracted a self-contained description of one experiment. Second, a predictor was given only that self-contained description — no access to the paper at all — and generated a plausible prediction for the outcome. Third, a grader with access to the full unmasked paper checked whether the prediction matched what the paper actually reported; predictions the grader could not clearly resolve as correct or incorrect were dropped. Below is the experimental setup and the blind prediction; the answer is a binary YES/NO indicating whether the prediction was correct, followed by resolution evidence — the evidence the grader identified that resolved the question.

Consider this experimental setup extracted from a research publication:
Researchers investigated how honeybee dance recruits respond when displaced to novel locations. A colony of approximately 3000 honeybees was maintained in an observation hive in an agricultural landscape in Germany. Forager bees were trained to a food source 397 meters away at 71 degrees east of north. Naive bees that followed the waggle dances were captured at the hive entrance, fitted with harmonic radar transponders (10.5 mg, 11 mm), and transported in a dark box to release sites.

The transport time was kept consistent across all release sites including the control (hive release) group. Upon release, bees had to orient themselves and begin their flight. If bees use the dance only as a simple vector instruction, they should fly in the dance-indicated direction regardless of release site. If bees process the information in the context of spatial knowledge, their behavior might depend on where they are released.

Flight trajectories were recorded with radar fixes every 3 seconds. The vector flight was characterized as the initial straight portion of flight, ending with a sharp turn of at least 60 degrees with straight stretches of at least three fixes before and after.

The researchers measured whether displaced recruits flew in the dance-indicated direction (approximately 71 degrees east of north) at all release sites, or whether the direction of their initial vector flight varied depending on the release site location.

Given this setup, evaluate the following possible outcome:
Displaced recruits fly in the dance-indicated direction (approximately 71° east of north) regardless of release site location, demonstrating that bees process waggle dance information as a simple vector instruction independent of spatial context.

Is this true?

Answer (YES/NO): NO